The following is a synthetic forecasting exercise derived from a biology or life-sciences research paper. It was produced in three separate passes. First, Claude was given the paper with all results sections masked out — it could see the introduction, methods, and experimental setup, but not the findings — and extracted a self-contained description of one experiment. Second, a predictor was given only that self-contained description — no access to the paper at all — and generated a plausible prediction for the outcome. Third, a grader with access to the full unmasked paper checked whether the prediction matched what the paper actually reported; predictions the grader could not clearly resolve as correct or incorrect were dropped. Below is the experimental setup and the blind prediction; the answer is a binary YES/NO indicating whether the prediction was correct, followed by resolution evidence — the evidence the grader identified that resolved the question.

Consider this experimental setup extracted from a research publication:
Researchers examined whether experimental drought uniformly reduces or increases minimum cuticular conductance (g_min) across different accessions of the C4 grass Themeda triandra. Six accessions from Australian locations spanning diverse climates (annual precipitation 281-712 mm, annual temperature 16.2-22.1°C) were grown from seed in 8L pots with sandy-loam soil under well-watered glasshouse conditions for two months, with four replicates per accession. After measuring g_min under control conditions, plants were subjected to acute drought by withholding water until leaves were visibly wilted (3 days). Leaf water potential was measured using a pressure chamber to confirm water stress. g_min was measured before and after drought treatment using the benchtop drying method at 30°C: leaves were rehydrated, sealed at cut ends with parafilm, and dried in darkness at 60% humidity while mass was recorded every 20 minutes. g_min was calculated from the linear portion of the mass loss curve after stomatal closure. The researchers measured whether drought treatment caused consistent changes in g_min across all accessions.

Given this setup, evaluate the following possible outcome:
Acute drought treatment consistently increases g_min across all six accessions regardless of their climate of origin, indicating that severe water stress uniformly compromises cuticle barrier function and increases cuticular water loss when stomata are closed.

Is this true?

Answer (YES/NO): NO